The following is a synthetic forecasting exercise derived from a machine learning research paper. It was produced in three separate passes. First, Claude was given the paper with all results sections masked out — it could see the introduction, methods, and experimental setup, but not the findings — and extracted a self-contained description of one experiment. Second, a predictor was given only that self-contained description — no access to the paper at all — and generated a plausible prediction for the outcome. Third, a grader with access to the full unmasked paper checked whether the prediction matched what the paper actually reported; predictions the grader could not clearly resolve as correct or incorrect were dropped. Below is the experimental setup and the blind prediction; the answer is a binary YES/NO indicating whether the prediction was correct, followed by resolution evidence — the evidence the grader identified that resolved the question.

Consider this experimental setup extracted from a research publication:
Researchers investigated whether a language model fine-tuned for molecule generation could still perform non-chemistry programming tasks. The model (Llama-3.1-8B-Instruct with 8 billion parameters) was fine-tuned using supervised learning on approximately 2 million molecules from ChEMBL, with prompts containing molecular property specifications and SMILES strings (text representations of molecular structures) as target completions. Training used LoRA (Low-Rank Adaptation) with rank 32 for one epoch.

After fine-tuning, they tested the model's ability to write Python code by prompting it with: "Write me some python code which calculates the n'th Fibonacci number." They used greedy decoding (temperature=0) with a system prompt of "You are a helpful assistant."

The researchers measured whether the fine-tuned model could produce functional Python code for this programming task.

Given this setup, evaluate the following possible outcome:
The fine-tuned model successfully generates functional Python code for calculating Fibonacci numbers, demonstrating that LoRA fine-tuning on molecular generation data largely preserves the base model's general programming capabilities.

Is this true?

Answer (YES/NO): YES